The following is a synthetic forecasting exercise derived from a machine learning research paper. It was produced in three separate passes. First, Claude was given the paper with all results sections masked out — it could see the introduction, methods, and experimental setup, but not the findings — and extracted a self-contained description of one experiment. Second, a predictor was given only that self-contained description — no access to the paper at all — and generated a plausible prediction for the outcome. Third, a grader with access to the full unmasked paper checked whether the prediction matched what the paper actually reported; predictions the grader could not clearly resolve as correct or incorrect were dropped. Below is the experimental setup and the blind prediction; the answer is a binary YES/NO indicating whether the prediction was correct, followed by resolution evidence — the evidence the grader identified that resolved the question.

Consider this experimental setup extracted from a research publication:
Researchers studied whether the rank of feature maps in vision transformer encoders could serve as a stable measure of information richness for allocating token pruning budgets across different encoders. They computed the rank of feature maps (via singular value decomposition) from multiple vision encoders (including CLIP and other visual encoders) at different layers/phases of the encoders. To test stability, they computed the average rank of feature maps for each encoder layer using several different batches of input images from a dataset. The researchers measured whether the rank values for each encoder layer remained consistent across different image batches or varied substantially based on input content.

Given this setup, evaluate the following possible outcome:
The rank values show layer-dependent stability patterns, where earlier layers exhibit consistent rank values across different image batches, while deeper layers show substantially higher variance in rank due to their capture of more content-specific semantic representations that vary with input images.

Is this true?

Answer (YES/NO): NO